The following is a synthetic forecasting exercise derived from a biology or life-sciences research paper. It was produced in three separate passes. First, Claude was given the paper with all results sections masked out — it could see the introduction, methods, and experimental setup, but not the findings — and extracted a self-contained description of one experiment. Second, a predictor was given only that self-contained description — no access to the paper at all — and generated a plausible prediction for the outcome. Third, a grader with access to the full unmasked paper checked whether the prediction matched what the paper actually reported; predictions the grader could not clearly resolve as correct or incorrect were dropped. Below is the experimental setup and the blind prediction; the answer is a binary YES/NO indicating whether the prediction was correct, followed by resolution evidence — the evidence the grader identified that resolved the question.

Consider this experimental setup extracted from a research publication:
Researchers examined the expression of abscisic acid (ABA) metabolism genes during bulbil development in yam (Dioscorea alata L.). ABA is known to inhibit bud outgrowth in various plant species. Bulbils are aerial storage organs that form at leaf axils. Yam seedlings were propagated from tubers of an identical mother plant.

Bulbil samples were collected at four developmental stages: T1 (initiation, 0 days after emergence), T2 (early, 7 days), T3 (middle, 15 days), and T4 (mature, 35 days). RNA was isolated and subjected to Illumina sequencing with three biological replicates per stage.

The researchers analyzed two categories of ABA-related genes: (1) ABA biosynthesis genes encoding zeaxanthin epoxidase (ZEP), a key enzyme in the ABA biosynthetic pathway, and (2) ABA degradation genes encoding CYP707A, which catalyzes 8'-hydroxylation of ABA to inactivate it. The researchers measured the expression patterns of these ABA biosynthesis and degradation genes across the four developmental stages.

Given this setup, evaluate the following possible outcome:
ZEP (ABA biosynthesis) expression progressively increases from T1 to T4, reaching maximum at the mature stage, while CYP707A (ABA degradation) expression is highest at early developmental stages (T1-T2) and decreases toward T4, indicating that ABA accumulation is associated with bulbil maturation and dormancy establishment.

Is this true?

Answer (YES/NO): YES